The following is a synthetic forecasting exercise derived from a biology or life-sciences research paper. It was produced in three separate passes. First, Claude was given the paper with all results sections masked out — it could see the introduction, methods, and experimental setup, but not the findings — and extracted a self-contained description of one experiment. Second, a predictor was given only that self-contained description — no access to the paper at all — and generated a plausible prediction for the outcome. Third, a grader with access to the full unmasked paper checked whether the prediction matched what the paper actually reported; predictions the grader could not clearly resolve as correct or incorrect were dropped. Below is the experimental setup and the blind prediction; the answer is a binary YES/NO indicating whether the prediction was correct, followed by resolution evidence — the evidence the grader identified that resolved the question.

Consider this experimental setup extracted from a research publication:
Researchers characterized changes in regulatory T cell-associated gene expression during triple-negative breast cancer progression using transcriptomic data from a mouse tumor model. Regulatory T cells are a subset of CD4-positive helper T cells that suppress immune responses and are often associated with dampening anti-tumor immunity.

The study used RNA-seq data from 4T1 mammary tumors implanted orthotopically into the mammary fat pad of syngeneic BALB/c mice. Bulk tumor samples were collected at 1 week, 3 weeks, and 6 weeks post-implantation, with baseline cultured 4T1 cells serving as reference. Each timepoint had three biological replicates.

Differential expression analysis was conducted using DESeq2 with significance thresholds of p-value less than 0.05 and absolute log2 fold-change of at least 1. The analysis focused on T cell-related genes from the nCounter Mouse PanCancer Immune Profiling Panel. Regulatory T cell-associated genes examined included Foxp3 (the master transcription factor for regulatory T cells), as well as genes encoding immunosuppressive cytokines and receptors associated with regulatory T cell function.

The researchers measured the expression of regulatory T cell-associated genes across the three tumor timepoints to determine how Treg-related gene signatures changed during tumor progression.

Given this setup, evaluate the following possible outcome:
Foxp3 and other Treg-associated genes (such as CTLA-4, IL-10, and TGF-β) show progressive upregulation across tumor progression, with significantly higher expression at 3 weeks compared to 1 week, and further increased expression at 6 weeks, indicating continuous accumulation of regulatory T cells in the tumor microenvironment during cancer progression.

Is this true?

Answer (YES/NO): NO